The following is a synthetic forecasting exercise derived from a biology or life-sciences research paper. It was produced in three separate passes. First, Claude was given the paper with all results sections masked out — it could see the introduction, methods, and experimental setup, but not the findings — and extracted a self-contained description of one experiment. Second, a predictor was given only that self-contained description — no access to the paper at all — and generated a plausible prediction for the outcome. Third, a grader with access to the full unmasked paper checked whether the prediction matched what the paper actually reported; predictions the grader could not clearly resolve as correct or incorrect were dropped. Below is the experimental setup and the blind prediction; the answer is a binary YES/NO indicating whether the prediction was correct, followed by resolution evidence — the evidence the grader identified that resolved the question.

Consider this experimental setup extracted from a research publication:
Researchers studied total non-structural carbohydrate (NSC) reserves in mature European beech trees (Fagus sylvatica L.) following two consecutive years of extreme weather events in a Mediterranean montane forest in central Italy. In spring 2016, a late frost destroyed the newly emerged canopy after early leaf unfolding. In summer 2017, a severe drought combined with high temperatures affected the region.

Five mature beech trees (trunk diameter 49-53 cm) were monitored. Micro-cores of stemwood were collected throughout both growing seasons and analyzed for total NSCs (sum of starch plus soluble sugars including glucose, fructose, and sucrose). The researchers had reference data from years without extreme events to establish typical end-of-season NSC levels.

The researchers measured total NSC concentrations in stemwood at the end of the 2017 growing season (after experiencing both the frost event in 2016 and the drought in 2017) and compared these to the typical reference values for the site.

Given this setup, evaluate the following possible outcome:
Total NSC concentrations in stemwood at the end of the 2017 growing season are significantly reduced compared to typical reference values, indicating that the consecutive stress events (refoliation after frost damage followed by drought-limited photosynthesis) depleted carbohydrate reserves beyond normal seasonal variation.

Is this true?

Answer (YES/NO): NO